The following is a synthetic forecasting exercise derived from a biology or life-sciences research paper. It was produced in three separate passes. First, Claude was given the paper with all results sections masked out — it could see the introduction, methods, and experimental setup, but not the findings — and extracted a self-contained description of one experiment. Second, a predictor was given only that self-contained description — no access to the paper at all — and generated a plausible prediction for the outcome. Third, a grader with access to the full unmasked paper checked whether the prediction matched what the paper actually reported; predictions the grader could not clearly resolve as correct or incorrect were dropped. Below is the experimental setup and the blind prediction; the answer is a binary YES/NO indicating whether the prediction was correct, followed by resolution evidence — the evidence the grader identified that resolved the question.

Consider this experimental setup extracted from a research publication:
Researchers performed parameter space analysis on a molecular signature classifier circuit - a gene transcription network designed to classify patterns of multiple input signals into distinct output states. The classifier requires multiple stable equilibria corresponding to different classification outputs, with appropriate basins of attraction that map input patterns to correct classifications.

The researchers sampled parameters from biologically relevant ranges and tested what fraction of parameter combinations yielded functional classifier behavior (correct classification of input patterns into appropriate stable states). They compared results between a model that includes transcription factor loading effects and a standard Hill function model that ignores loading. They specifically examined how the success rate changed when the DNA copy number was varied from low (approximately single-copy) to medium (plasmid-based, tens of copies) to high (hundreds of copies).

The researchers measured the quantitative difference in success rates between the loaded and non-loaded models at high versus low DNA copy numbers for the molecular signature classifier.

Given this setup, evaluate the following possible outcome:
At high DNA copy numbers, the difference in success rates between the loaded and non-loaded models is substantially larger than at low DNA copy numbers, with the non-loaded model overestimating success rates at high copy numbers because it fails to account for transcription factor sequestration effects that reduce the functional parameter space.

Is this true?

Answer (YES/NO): YES